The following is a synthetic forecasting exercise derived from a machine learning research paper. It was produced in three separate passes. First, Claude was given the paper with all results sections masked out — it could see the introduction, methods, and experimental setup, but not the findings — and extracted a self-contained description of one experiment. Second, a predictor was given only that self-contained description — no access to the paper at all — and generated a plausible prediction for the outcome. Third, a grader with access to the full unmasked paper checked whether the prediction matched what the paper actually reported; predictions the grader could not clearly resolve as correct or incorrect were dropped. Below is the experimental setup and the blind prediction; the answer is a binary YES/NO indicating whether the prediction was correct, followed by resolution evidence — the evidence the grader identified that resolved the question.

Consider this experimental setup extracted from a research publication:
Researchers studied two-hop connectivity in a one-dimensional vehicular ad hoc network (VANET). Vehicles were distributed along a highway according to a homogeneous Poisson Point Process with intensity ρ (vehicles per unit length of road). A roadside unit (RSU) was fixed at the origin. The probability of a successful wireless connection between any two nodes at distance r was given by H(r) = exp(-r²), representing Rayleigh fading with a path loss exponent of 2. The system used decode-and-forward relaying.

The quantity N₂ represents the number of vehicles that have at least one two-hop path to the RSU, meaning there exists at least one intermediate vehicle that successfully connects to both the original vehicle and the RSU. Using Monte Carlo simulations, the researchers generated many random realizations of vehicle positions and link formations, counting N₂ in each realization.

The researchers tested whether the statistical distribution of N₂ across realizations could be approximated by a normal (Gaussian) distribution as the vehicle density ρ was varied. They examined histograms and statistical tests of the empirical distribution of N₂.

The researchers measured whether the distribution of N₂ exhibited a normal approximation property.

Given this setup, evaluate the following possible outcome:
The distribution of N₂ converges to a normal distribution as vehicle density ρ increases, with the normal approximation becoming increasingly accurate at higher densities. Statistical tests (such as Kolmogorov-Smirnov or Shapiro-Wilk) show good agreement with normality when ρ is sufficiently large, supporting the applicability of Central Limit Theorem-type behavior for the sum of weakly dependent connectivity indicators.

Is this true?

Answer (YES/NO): NO